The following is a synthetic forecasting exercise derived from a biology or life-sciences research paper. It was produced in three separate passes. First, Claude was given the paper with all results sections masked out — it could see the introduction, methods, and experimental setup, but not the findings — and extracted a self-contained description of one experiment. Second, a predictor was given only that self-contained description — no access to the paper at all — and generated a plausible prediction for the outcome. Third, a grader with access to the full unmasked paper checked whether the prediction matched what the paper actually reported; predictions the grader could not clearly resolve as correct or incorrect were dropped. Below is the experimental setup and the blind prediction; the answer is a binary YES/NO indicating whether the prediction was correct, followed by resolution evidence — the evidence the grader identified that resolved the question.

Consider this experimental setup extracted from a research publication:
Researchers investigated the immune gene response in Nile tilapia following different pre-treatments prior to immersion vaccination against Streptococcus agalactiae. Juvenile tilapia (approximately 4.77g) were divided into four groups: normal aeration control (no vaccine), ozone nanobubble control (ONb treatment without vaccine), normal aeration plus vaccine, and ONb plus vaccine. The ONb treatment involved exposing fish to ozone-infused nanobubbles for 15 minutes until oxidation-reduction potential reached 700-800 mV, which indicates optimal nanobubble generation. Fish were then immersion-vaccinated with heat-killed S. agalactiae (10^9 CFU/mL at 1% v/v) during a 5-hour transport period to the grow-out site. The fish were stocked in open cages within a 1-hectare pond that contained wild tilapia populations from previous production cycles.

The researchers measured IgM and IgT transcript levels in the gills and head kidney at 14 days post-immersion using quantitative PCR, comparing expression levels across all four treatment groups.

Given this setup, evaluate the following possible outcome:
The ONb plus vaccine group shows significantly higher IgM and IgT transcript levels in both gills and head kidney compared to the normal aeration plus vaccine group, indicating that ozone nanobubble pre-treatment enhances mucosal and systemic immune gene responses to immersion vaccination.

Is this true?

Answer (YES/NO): NO